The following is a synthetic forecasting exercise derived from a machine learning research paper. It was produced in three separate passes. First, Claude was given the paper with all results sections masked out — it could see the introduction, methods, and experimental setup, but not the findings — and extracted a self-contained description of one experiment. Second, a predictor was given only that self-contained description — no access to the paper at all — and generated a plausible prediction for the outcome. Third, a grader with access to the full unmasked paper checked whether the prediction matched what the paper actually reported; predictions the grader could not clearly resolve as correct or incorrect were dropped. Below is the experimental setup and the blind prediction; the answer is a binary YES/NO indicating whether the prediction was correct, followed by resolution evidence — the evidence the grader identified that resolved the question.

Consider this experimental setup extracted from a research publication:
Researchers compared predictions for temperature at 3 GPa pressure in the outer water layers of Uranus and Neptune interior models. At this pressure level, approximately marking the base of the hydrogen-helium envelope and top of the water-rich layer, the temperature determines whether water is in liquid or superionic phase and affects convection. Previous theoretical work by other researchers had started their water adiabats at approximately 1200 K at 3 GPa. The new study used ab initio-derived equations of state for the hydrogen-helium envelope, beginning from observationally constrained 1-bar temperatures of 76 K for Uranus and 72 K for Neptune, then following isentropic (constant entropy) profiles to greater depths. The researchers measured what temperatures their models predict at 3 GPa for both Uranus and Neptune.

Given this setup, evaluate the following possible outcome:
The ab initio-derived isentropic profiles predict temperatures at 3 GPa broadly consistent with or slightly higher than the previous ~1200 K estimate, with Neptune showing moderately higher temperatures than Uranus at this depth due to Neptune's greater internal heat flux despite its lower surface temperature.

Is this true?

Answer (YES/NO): NO